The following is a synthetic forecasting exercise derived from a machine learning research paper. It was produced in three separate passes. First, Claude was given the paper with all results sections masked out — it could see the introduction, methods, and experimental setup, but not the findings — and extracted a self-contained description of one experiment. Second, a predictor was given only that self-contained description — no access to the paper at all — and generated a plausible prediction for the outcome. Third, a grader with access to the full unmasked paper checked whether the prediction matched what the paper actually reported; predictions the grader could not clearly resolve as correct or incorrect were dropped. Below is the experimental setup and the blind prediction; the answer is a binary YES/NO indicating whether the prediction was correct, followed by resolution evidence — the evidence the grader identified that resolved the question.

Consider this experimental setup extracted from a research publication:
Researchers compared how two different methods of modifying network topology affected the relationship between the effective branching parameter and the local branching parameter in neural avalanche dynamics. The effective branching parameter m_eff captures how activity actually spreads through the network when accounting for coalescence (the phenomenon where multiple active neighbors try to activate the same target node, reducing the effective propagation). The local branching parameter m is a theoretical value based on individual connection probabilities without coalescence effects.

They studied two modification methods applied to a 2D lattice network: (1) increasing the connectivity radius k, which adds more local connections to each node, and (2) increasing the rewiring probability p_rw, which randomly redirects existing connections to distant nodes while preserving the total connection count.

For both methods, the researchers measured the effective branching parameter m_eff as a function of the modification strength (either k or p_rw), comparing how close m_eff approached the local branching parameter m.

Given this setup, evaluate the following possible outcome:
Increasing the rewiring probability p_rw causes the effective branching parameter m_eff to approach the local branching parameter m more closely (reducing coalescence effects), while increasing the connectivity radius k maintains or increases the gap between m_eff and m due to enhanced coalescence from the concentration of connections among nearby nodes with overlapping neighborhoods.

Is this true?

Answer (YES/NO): NO